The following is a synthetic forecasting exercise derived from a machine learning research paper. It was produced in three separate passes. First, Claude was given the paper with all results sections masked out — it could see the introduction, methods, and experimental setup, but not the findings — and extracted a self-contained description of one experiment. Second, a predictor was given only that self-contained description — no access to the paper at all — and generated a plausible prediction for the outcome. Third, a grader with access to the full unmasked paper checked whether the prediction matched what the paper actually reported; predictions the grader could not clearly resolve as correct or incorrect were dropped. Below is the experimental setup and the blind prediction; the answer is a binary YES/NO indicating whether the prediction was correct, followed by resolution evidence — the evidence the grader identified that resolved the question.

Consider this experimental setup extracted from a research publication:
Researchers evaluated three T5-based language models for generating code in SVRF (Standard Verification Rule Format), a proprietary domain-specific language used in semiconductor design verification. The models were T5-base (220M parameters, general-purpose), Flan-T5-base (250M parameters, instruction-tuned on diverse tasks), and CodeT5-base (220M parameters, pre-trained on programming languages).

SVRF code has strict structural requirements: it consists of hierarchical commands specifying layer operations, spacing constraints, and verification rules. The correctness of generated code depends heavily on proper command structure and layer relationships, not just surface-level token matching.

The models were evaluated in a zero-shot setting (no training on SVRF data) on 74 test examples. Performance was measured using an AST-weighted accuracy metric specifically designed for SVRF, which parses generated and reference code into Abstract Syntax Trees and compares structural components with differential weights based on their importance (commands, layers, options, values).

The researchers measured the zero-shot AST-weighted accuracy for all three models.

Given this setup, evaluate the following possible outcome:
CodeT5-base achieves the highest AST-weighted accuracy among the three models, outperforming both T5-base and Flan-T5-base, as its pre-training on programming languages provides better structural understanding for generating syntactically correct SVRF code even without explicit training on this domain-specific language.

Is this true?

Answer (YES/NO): NO